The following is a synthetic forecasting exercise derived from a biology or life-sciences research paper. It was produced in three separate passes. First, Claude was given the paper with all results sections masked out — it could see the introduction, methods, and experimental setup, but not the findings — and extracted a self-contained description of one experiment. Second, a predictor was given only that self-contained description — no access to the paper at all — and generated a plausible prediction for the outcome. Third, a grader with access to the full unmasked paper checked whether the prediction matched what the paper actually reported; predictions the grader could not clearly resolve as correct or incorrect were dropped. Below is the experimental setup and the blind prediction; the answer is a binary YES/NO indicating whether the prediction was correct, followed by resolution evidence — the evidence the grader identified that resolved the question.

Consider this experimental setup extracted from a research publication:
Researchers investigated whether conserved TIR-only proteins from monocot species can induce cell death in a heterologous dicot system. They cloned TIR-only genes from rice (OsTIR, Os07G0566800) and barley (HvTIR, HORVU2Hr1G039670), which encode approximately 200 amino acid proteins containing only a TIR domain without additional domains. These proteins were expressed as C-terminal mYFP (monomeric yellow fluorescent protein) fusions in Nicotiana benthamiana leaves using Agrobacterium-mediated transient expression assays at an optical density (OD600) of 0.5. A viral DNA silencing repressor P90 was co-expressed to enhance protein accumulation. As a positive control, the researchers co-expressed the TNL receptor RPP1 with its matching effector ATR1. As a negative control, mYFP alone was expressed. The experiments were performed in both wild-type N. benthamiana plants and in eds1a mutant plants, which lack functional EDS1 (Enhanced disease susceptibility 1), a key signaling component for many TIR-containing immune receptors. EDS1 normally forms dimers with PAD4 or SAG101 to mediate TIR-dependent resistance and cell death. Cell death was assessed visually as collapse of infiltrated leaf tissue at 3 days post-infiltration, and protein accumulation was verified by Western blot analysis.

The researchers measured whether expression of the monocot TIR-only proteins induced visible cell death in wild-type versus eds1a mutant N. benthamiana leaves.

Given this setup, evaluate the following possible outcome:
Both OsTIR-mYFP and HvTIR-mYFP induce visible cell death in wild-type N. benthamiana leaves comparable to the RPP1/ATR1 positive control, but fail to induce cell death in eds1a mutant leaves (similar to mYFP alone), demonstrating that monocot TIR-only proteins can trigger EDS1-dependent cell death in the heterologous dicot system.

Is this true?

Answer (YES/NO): YES